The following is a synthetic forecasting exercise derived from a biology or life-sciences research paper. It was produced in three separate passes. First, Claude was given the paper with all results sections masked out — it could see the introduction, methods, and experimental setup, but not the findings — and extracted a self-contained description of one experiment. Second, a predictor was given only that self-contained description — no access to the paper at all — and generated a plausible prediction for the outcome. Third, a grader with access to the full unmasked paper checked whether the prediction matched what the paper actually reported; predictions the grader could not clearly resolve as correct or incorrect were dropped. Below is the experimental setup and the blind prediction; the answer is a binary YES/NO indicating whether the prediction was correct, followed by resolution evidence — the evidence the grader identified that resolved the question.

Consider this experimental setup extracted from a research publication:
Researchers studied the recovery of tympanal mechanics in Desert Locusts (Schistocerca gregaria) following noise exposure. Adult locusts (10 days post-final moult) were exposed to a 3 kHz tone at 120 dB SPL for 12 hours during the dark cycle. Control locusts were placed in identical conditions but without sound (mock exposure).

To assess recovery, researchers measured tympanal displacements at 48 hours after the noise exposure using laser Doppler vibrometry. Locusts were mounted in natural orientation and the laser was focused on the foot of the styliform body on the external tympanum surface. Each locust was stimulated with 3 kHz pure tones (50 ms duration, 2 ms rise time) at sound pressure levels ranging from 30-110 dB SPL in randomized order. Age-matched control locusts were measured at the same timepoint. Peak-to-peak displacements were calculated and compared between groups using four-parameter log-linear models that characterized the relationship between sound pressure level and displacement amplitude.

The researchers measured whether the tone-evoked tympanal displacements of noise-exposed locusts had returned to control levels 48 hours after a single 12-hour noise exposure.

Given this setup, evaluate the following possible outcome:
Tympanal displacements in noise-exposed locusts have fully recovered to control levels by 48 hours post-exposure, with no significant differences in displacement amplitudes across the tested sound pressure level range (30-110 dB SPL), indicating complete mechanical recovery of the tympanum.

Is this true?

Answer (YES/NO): YES